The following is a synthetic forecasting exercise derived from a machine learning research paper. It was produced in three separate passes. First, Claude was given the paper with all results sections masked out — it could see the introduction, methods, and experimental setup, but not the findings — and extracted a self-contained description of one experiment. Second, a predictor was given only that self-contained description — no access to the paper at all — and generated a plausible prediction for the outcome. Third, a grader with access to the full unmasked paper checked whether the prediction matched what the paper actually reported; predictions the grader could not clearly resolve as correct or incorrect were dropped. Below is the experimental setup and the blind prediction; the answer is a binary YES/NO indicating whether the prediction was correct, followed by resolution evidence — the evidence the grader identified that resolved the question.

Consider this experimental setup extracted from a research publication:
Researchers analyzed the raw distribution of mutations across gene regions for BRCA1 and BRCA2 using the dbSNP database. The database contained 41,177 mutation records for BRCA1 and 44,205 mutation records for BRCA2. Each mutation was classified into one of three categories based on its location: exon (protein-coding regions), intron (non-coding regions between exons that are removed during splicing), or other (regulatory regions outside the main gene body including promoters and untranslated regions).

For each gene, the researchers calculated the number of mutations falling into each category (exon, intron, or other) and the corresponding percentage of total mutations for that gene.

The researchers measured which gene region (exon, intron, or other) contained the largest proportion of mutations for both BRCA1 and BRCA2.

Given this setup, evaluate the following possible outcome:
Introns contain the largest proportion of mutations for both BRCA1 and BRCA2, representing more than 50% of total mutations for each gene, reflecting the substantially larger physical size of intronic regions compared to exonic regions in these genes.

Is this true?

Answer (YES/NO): YES